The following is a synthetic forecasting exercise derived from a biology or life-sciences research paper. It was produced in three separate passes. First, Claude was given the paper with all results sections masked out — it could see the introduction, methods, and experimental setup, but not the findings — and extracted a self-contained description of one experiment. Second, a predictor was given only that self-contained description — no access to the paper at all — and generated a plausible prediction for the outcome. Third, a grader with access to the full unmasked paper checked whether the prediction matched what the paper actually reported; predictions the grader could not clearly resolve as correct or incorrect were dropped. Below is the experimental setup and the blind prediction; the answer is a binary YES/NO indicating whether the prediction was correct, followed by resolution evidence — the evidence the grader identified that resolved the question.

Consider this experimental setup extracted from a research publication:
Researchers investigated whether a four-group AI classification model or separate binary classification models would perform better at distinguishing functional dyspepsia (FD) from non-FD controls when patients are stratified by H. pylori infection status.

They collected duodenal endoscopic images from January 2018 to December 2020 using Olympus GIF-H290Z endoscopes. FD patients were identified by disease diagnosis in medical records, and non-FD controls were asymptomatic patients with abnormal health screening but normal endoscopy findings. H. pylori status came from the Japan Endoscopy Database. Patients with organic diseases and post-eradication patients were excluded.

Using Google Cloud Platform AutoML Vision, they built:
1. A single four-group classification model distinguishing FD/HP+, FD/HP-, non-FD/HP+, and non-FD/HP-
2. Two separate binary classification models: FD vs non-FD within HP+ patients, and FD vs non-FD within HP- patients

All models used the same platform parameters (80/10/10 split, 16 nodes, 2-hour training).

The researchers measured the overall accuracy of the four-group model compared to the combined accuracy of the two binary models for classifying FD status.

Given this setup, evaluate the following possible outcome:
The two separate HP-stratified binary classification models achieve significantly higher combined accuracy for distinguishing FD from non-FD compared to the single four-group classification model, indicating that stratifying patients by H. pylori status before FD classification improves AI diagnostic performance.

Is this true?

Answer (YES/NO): YES